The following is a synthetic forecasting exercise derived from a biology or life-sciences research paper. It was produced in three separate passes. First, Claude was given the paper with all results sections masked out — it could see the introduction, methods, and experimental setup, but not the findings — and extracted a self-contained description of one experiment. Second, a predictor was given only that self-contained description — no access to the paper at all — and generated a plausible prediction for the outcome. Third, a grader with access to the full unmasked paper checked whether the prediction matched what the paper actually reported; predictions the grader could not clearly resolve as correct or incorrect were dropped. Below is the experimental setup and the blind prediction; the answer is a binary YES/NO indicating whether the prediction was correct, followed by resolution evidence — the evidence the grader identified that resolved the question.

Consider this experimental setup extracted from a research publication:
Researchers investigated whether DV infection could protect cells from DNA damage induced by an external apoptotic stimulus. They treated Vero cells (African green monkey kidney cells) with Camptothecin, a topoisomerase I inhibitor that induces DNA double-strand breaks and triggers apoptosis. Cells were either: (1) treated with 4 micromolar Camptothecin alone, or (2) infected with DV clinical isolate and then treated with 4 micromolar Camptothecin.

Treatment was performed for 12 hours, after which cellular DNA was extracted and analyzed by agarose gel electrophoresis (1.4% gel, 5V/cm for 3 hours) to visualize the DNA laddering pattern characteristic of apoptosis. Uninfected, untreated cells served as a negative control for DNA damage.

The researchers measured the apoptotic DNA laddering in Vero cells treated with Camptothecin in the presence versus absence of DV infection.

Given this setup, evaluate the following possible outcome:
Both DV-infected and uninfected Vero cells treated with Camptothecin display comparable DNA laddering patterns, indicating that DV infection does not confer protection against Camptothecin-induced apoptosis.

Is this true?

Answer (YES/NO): NO